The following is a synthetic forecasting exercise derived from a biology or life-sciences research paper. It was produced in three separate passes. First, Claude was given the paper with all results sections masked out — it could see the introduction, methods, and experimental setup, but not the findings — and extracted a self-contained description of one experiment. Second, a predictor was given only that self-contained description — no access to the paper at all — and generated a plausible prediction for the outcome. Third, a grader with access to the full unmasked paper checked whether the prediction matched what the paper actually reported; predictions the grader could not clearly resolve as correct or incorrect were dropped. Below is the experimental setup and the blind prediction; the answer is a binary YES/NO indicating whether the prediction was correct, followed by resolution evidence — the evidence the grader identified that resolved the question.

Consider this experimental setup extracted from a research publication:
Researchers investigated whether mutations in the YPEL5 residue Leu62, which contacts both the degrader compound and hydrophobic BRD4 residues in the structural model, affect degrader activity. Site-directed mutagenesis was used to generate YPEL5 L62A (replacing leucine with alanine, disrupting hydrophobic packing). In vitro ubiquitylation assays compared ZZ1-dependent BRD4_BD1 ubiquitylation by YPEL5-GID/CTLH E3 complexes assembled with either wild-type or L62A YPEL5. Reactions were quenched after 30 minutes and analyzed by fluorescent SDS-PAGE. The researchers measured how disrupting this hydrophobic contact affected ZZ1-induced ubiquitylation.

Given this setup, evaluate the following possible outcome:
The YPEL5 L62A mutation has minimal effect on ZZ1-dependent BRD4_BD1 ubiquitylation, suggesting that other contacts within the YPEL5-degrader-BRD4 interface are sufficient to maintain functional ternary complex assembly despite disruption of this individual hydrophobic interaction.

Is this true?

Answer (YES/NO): NO